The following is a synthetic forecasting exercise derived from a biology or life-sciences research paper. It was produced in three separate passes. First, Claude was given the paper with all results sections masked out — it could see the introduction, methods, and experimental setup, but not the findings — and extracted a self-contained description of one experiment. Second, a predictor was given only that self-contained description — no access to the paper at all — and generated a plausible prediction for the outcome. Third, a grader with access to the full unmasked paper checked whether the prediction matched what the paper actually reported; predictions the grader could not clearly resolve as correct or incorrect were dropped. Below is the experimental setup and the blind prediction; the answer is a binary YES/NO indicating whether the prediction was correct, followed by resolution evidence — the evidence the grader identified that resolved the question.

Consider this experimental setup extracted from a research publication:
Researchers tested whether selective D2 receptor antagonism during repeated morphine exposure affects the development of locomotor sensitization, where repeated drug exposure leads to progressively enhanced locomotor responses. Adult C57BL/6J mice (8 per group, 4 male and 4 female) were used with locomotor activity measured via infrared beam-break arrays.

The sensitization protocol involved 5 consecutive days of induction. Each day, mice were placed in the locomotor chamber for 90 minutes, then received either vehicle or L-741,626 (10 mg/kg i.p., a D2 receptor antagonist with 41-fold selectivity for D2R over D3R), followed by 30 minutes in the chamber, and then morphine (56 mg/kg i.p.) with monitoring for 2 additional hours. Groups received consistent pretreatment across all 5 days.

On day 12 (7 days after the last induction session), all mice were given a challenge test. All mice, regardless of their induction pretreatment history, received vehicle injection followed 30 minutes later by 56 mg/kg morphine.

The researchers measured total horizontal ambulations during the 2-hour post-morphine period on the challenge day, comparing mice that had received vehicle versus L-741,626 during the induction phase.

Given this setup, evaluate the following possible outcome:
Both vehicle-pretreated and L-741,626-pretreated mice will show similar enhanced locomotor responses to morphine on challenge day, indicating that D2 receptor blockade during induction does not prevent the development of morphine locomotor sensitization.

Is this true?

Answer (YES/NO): NO